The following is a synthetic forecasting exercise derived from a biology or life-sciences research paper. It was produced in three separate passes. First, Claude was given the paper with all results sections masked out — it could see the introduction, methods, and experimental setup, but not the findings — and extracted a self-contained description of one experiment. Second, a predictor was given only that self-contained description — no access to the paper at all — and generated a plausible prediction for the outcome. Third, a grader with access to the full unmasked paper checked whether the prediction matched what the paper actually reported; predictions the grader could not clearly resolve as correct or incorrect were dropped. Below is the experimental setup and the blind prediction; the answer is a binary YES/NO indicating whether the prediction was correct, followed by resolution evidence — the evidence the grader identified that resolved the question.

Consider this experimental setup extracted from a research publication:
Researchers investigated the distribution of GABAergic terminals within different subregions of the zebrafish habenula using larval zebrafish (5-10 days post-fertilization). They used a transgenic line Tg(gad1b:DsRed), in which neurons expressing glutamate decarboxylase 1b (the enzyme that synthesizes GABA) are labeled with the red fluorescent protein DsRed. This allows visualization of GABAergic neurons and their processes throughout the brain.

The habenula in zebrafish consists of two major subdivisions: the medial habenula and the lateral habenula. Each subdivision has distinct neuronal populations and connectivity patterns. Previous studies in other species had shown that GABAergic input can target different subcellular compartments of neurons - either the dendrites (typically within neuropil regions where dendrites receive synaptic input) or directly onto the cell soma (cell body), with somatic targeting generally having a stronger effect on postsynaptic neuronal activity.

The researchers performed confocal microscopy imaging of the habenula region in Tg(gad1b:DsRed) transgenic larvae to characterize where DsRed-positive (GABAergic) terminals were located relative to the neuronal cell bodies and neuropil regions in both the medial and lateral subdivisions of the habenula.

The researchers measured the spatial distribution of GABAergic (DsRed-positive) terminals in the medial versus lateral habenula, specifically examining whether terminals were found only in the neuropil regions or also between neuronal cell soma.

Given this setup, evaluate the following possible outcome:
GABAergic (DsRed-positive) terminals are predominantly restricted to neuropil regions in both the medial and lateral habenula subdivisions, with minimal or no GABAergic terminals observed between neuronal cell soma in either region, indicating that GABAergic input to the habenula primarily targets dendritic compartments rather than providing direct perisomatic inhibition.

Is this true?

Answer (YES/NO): NO